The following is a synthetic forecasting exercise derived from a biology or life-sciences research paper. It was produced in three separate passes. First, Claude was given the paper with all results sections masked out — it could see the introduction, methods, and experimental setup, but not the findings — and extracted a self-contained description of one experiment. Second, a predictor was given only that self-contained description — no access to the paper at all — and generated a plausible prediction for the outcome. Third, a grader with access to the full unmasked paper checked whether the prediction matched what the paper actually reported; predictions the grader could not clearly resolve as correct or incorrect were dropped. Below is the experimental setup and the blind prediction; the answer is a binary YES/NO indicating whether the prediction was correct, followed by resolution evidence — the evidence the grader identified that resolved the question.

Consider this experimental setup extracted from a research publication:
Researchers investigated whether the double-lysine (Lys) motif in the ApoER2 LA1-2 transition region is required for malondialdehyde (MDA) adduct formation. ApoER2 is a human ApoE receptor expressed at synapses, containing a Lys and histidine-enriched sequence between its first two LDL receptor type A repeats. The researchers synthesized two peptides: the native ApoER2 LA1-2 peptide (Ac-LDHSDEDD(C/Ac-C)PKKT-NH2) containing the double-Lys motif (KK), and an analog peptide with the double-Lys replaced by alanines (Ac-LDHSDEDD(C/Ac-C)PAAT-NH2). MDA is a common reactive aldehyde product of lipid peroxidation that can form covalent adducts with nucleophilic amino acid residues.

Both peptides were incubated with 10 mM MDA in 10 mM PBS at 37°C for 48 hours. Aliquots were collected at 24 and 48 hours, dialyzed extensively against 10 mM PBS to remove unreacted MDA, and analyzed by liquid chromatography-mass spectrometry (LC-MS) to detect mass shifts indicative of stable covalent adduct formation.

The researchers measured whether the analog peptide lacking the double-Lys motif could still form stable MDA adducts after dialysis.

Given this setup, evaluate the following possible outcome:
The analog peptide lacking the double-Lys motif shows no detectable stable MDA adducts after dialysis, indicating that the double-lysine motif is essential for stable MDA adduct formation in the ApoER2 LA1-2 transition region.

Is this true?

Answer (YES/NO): YES